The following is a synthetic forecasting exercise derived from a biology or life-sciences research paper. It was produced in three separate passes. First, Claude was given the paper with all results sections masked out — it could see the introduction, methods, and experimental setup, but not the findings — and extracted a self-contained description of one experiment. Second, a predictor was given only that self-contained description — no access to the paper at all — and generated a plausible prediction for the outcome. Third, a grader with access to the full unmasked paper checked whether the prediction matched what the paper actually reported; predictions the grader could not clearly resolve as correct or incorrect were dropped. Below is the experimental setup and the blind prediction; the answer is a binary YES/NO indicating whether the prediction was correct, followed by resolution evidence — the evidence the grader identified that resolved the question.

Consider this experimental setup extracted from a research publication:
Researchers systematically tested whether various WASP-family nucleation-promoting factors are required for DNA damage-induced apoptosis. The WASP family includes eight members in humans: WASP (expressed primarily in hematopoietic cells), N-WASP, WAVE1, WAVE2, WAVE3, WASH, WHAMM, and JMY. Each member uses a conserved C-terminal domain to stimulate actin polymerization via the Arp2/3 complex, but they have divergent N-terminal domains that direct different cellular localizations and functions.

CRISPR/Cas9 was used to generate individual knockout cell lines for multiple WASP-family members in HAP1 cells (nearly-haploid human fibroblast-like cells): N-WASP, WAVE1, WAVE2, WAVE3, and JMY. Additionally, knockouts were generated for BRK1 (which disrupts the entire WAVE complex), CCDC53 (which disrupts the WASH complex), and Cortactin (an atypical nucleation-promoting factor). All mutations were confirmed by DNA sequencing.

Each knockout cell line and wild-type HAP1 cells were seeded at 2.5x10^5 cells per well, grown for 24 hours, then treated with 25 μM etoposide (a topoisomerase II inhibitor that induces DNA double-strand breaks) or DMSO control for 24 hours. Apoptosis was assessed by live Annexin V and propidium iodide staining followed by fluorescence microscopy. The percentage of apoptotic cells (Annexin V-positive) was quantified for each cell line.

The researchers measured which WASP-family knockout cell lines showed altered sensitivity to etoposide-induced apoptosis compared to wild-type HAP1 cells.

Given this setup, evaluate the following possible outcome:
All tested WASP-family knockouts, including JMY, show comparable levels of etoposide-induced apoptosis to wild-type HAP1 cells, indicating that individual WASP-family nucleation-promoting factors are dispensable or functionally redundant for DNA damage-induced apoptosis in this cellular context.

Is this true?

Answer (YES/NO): NO